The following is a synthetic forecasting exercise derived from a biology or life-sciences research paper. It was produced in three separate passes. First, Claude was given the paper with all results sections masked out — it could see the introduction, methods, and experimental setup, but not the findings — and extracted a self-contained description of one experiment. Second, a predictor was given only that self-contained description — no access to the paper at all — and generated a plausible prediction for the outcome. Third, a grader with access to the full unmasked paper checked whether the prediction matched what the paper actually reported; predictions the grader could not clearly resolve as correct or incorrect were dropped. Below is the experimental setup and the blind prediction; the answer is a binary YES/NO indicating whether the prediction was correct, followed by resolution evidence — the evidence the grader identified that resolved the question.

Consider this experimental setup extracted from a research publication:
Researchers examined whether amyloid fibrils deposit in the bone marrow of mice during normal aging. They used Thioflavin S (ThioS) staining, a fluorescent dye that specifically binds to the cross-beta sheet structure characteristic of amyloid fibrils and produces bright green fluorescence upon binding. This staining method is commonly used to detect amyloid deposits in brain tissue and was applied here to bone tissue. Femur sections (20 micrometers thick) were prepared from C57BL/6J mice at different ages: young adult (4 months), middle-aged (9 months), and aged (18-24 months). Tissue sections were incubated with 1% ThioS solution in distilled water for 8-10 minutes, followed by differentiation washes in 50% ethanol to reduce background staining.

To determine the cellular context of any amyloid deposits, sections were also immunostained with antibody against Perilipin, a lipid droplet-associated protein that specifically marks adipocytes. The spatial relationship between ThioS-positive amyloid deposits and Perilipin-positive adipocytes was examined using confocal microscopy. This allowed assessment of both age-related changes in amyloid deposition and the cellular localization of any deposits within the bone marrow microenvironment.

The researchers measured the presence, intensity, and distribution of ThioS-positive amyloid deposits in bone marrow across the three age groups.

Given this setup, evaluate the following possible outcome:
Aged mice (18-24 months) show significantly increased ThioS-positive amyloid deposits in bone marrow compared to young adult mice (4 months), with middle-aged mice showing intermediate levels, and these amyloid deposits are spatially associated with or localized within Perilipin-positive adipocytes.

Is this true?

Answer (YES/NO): NO